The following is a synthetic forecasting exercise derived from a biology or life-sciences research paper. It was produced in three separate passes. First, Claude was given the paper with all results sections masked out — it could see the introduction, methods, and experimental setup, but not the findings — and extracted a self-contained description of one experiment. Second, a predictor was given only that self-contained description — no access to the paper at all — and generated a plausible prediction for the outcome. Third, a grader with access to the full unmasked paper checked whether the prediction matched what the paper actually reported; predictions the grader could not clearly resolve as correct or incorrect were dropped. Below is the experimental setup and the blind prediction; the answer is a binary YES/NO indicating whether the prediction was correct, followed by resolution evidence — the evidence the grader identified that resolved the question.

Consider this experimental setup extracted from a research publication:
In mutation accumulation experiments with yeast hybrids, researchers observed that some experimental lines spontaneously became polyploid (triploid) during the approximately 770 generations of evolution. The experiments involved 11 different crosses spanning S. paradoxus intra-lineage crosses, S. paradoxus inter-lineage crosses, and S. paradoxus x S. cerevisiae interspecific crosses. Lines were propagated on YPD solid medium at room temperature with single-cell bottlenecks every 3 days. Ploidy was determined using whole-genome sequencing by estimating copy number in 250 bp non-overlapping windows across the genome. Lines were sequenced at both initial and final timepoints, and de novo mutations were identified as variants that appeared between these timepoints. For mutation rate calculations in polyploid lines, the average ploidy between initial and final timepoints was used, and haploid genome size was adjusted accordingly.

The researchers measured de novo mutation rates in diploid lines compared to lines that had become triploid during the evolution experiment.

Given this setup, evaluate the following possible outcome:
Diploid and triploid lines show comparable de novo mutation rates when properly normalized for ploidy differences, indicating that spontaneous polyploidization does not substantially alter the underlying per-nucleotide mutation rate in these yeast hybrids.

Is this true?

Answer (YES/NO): NO